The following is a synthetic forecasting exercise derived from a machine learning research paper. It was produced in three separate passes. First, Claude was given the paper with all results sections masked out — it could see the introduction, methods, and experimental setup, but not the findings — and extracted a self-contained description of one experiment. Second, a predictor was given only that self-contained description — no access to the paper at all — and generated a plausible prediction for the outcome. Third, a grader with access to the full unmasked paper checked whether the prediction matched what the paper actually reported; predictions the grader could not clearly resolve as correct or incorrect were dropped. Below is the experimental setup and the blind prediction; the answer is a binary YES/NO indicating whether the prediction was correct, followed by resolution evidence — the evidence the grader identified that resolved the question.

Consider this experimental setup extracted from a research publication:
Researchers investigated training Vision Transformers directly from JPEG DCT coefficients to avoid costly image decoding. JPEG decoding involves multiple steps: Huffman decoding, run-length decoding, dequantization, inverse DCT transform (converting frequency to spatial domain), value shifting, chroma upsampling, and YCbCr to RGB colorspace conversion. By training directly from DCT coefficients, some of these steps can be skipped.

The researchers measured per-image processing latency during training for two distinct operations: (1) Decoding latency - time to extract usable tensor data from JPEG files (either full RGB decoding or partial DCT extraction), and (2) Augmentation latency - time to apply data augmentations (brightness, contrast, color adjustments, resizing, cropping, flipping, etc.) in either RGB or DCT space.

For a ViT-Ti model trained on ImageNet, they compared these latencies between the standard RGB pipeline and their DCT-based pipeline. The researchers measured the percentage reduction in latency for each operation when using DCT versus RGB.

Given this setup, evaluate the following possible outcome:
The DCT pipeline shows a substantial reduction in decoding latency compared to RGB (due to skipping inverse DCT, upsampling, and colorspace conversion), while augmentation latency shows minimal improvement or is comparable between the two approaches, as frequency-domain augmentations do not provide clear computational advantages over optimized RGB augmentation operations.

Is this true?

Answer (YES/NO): NO